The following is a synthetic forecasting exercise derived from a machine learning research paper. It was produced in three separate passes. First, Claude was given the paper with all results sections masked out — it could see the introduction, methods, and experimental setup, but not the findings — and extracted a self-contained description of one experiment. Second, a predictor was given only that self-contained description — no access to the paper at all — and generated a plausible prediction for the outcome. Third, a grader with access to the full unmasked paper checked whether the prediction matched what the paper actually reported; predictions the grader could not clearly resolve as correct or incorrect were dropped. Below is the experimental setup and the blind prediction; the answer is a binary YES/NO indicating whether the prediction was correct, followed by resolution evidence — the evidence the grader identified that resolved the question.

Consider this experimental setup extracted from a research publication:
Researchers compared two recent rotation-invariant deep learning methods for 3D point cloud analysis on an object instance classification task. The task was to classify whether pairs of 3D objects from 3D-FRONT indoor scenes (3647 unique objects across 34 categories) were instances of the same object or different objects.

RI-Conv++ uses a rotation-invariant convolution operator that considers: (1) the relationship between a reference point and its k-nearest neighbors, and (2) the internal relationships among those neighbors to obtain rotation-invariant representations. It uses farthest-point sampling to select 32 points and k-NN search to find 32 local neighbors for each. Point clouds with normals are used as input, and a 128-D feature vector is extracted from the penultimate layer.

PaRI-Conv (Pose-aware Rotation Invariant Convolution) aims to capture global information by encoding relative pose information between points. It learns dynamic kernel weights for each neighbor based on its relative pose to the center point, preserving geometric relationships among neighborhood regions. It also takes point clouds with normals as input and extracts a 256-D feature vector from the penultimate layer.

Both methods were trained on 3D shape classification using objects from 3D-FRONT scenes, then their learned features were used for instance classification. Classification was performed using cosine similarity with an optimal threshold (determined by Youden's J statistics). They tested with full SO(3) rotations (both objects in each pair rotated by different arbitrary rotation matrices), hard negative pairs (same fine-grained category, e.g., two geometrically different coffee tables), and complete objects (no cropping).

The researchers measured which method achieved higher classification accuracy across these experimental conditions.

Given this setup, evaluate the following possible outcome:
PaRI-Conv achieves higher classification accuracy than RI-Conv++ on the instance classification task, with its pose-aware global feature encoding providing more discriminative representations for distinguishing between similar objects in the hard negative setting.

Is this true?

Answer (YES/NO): NO